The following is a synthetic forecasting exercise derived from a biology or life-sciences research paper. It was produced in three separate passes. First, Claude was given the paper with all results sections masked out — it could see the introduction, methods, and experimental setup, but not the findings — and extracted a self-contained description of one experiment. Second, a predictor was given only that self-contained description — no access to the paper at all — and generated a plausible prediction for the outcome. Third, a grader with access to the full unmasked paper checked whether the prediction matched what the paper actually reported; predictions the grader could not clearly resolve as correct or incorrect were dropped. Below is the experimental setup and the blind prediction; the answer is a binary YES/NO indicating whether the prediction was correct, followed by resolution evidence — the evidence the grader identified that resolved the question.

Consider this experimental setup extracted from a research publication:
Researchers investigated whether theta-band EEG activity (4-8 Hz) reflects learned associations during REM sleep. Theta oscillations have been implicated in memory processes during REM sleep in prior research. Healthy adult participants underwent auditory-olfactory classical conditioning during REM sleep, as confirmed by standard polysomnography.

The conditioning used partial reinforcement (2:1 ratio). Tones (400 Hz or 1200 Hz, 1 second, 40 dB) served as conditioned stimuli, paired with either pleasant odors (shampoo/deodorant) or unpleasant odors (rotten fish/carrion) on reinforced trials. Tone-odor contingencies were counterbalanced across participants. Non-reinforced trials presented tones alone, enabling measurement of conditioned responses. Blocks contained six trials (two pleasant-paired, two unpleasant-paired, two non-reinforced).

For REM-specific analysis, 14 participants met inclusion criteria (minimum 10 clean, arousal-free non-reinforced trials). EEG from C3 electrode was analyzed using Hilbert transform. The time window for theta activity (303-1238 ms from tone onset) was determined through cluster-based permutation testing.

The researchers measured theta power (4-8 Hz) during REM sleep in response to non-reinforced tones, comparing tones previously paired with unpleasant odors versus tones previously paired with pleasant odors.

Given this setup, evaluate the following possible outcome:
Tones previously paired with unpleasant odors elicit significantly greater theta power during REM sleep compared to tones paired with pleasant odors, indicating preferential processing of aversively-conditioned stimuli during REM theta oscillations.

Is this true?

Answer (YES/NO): NO